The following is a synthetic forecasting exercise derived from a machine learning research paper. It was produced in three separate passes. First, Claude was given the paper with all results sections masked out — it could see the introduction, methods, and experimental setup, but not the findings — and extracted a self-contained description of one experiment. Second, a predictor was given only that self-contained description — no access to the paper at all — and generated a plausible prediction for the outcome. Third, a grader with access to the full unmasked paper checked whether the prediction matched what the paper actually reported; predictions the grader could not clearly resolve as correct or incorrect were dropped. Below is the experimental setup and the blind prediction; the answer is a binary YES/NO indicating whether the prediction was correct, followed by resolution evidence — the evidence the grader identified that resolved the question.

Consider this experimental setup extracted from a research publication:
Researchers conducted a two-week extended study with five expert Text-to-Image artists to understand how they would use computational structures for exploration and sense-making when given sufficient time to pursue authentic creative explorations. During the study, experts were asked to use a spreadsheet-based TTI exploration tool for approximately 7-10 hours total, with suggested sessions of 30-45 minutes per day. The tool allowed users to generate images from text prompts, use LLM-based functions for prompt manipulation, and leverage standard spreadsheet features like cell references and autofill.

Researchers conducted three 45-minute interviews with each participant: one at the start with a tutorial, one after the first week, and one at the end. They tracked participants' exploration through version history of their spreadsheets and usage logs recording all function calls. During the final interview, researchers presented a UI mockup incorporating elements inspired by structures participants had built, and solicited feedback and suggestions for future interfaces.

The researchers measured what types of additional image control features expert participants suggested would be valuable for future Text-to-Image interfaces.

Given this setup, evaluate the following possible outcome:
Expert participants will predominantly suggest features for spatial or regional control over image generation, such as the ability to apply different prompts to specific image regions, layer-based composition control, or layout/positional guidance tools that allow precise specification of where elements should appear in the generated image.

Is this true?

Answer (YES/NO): NO